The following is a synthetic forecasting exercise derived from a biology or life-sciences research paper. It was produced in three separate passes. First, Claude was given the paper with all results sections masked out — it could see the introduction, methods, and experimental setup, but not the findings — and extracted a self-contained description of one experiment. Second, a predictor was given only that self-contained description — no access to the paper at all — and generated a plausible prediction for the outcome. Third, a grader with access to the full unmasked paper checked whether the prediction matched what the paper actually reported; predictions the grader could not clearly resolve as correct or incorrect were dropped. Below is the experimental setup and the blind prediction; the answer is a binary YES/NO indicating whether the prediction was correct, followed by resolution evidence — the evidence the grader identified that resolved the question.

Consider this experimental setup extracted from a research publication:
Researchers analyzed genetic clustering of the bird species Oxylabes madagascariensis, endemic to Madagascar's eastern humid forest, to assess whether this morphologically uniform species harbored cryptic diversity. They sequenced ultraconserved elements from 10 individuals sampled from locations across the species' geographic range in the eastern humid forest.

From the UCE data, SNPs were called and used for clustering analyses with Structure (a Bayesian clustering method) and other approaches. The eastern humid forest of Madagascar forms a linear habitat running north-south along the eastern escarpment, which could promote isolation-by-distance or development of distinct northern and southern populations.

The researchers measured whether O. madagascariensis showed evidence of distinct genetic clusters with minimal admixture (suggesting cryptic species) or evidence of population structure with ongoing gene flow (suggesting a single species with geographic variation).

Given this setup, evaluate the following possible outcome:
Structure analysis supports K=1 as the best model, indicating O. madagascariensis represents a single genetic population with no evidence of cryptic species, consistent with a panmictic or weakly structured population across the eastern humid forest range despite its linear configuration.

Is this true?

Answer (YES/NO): NO